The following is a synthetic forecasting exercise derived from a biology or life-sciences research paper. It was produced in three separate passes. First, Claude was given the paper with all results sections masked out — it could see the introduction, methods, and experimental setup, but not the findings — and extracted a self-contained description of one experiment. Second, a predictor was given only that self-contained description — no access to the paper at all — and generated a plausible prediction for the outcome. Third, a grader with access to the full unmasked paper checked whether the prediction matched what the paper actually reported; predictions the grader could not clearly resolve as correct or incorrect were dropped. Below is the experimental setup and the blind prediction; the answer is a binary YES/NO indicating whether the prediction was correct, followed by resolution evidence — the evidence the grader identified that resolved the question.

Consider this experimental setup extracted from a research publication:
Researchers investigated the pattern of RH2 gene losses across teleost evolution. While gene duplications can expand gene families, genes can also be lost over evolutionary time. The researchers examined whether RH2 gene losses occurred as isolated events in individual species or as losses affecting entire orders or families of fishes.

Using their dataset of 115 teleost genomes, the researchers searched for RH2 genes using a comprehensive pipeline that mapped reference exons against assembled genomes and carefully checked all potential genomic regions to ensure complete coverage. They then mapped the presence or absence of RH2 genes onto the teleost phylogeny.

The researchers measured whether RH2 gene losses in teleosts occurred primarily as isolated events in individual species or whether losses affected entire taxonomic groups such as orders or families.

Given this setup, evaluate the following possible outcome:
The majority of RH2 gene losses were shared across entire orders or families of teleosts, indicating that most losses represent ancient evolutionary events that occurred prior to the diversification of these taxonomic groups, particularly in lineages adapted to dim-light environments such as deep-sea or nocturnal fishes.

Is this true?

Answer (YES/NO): NO